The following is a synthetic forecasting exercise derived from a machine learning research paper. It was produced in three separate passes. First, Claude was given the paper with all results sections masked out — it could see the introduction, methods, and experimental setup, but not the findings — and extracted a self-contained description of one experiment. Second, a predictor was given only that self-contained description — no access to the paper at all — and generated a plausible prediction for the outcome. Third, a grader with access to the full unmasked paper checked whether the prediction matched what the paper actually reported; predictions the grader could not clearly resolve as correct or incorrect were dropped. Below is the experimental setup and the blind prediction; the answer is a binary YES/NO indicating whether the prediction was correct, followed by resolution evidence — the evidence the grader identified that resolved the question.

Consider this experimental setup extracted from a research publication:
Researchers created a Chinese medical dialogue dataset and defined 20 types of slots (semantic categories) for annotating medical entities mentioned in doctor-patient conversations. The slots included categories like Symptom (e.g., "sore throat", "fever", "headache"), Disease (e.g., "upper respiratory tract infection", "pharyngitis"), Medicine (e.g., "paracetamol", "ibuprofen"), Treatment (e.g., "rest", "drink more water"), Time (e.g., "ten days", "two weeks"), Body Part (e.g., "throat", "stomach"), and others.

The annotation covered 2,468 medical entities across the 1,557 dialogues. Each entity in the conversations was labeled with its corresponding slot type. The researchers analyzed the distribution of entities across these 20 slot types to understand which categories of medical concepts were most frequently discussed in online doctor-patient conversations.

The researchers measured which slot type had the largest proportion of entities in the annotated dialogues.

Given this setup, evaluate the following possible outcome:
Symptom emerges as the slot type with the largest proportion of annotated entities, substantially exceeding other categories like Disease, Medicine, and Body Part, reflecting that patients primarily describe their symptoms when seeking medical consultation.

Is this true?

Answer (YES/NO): YES